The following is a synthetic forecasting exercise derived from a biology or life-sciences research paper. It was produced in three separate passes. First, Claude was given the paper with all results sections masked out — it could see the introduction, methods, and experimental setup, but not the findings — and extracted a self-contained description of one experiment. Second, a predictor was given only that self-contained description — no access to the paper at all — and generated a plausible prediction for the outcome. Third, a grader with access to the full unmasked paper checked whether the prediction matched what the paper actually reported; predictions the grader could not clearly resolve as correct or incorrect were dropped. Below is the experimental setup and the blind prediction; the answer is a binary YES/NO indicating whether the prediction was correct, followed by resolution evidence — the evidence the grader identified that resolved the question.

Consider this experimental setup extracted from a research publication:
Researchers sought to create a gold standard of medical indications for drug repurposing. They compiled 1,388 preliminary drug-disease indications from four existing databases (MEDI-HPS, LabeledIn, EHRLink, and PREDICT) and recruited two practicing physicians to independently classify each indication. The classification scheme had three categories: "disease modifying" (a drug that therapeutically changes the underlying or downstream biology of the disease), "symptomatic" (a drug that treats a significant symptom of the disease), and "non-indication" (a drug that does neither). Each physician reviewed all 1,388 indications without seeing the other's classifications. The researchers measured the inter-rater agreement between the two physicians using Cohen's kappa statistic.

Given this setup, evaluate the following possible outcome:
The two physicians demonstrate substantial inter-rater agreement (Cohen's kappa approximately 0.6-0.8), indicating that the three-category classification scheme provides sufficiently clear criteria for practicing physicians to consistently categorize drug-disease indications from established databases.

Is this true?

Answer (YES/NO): NO